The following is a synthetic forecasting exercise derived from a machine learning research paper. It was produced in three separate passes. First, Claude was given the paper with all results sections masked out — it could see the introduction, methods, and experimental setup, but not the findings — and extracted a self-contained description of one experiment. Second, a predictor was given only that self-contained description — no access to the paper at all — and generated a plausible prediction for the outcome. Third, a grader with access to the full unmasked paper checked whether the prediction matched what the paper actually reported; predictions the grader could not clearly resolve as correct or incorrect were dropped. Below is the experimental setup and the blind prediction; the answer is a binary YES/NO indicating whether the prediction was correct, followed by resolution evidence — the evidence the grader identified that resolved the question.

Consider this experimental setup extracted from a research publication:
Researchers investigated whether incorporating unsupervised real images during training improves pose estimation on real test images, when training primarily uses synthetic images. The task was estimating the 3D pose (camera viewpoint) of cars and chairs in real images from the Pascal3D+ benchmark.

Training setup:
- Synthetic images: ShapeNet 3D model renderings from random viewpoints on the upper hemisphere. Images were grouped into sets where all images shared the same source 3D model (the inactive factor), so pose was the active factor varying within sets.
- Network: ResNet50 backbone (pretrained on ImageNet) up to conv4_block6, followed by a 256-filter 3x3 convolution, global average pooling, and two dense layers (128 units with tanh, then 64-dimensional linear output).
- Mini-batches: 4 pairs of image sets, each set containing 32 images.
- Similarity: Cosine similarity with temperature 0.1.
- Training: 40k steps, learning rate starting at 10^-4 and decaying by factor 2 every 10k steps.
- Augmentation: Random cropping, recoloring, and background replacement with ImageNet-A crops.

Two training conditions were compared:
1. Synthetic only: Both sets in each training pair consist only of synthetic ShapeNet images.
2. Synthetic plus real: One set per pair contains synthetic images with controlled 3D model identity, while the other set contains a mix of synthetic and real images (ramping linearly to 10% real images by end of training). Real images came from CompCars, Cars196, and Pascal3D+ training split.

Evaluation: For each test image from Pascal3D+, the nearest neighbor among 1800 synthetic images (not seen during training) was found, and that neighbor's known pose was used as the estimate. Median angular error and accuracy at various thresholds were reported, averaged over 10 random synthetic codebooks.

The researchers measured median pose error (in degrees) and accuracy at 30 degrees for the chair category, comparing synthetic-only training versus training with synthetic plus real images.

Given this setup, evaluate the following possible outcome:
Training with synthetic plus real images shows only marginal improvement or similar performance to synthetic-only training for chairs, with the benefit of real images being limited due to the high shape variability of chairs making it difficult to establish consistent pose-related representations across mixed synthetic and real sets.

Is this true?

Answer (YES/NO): NO